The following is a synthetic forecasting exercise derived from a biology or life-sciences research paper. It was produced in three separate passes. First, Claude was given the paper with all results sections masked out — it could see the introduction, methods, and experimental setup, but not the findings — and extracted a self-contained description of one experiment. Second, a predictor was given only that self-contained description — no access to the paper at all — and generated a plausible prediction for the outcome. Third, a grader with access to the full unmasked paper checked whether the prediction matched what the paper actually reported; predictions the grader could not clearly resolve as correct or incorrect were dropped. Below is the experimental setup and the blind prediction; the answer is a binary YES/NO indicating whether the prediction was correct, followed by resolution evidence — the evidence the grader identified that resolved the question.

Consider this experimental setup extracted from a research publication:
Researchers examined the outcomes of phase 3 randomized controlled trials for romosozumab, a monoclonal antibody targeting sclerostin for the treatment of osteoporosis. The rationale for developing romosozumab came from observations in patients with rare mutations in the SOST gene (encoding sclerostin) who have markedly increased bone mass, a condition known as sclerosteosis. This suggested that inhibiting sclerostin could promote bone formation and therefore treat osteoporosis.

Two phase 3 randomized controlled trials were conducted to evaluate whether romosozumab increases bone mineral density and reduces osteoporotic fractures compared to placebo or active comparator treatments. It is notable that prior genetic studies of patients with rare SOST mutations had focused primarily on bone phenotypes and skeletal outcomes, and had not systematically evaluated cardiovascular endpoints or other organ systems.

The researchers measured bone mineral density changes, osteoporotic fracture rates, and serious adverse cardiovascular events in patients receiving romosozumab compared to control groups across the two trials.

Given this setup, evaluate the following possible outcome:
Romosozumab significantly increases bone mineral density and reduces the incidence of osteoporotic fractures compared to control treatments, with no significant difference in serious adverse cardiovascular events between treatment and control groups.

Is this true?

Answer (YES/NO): NO